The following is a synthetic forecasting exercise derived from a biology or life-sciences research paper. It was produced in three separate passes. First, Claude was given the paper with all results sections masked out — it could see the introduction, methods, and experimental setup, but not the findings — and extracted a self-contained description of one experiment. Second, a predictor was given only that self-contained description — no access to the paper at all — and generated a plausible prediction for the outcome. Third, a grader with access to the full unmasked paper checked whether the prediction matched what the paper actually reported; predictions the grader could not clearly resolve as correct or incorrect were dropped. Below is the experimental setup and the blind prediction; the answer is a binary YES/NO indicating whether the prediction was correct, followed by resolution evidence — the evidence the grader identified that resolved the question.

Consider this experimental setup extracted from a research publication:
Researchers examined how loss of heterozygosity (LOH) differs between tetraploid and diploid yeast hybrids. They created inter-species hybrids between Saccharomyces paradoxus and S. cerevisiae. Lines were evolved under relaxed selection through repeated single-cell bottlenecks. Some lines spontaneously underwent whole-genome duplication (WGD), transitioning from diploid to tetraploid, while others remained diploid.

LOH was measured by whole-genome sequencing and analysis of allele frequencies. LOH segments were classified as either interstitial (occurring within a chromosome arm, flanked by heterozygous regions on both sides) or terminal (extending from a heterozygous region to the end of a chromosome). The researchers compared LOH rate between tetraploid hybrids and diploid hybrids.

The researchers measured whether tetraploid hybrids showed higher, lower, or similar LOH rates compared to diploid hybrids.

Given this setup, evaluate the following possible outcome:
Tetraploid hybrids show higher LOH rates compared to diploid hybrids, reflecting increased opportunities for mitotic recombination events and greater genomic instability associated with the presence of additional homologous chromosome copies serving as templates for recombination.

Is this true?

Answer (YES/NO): NO